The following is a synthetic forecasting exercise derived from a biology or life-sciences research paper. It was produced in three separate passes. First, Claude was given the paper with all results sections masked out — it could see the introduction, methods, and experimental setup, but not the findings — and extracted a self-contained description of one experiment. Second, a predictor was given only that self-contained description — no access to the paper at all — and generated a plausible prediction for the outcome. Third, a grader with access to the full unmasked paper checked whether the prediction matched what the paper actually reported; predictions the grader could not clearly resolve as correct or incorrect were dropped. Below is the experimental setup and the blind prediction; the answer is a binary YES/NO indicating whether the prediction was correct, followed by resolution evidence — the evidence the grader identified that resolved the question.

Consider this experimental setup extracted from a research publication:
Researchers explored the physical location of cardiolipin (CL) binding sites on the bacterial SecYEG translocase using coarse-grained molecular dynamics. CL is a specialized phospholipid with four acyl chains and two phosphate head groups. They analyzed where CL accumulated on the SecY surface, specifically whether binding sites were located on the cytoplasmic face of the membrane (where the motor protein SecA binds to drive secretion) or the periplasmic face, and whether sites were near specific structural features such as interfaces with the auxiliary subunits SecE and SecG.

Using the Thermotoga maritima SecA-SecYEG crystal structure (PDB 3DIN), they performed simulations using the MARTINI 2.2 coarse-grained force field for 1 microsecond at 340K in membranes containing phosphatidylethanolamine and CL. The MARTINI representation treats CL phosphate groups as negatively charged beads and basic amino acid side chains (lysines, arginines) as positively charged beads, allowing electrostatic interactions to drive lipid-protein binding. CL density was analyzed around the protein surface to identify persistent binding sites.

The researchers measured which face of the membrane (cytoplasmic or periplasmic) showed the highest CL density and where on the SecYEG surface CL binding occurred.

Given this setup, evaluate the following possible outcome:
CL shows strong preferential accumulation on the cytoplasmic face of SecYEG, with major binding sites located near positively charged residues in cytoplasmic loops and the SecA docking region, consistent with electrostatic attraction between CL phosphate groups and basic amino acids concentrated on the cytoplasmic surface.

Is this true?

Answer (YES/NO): YES